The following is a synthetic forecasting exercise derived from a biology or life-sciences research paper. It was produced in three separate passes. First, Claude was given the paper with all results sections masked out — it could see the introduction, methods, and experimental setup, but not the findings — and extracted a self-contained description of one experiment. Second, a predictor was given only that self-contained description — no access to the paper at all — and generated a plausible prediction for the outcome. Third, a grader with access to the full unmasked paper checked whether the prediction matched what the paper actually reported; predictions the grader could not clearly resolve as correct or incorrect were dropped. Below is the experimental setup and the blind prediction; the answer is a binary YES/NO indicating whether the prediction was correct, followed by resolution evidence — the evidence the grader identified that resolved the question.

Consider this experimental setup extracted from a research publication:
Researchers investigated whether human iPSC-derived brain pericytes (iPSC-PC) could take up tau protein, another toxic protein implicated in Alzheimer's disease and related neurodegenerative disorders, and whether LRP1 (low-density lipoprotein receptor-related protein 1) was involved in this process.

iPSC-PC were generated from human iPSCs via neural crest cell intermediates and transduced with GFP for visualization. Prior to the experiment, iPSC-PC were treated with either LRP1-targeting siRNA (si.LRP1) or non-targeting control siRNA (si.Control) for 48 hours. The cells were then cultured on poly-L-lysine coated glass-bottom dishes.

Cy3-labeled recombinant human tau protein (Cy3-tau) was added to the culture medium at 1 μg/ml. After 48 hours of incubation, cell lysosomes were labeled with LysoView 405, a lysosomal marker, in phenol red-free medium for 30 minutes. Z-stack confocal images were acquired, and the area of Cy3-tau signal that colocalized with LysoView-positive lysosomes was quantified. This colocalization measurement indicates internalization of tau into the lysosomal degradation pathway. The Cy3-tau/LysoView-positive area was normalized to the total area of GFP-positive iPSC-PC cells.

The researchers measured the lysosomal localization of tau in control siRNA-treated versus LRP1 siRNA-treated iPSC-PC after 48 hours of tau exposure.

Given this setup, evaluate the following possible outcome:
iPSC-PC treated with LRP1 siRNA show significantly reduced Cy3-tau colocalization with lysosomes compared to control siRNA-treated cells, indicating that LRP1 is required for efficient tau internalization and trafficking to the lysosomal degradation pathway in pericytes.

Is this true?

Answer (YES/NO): YES